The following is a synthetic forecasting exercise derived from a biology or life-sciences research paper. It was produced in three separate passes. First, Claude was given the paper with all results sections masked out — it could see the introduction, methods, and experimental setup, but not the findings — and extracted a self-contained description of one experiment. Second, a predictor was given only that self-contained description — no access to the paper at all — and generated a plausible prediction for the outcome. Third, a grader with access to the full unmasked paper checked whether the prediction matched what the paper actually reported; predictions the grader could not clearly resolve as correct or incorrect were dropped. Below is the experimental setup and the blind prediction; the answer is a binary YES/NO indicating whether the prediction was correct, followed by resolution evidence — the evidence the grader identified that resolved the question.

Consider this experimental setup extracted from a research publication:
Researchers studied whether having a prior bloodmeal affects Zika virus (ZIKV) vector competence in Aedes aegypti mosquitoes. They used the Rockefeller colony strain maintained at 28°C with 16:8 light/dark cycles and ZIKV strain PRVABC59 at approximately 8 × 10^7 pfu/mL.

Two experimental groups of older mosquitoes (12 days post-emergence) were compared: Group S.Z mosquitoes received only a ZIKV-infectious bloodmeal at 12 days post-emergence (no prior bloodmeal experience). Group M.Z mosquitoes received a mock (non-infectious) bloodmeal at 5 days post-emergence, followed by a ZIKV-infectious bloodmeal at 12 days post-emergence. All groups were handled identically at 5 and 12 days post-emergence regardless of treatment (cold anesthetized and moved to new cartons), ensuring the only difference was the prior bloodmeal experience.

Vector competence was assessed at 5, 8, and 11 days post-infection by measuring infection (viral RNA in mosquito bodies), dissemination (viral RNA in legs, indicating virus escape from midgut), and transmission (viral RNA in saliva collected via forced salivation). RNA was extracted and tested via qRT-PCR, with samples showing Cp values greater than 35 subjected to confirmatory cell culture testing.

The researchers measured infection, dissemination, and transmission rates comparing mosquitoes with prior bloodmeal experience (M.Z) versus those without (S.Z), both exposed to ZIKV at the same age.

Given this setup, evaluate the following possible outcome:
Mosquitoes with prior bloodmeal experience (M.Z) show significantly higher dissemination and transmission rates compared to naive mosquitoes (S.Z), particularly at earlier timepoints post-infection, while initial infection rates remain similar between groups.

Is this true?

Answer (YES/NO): NO